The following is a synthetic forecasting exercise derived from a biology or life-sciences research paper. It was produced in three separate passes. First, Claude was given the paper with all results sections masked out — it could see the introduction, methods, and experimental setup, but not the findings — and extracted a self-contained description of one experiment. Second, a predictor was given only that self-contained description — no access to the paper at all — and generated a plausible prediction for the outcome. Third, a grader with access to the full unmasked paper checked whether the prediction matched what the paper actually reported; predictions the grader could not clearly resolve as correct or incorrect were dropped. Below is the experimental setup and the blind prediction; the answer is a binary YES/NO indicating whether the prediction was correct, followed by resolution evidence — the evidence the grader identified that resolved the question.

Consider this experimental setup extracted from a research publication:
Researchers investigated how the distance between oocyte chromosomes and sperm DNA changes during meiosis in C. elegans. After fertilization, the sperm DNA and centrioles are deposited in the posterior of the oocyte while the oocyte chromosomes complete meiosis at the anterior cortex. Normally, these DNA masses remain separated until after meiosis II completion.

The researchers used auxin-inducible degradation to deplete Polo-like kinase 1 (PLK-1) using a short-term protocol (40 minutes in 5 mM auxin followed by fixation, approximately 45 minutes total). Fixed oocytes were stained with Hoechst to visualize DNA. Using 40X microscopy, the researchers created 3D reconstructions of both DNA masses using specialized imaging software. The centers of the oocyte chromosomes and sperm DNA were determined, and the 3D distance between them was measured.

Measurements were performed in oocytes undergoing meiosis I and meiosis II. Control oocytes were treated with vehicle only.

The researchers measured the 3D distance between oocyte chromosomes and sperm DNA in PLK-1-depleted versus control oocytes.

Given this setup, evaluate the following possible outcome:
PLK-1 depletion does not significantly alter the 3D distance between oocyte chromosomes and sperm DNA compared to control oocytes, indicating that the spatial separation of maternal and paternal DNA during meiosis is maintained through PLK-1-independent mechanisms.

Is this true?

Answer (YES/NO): NO